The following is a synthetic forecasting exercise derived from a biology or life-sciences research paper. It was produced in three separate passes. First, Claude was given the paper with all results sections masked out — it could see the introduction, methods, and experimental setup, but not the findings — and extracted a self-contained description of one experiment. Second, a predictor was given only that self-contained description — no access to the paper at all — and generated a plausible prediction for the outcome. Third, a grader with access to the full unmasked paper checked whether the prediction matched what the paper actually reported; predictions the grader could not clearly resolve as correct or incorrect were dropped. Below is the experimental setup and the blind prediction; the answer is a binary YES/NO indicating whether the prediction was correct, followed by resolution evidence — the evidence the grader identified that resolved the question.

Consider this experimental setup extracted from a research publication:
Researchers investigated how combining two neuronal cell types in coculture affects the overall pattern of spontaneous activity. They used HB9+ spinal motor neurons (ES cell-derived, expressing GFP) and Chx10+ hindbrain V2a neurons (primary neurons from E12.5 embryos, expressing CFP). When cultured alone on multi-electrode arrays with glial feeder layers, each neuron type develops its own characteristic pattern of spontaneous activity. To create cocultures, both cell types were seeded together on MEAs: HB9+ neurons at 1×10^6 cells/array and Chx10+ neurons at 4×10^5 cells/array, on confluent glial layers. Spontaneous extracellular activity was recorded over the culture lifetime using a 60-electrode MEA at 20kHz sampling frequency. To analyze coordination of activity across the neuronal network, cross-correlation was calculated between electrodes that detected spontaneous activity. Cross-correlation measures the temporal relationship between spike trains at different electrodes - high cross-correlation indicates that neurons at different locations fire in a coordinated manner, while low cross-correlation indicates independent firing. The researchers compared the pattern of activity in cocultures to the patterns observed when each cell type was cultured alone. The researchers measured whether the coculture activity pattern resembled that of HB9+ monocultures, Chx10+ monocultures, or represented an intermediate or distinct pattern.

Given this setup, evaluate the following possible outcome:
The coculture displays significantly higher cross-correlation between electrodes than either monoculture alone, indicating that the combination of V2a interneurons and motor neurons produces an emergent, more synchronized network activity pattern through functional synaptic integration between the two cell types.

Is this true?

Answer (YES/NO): NO